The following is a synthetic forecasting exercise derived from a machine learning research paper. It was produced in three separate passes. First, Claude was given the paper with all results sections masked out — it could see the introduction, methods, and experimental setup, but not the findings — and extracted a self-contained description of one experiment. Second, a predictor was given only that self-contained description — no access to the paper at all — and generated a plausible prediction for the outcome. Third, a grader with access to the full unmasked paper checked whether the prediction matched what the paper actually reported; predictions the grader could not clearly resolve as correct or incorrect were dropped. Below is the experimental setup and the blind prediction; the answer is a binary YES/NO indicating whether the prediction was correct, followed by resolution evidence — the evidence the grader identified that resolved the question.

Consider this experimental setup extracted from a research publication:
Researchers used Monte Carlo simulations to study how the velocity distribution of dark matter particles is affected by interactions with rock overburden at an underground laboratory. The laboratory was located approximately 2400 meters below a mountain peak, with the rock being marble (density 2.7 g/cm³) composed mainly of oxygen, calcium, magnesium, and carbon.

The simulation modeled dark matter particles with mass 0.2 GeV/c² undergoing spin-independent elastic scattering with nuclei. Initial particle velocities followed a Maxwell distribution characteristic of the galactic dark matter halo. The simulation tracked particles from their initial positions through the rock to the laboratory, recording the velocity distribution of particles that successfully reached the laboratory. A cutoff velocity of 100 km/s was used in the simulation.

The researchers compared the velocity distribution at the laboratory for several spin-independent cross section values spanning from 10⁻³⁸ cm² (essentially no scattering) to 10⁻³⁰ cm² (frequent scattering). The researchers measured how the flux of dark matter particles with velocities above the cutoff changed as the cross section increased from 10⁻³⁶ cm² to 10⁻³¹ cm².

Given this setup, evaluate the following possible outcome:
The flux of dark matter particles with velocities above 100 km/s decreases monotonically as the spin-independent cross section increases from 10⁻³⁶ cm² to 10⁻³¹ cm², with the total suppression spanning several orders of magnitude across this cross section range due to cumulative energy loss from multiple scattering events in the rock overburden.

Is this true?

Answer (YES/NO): NO